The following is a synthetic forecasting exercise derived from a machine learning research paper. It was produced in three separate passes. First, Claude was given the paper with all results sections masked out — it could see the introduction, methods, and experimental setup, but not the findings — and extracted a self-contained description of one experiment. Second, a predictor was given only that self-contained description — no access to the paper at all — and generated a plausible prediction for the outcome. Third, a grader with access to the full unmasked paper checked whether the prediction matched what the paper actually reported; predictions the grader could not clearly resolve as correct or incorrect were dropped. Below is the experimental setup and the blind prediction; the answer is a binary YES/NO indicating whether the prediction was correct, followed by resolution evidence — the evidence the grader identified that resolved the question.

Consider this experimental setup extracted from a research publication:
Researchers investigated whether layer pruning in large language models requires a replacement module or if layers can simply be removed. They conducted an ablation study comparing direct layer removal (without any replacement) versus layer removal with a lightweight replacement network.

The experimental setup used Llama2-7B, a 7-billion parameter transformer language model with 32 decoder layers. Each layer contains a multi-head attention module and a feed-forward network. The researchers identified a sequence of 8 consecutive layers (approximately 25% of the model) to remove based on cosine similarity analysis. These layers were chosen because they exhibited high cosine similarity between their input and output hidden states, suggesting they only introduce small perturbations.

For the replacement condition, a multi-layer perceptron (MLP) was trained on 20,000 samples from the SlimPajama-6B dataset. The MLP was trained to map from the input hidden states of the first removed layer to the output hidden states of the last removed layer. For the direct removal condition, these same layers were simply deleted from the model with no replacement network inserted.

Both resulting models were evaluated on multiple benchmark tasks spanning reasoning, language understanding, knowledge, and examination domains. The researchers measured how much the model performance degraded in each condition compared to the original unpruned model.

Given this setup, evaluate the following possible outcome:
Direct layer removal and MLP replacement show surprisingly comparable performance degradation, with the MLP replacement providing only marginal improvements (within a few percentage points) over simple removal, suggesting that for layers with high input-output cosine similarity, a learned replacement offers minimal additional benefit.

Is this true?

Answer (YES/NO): NO